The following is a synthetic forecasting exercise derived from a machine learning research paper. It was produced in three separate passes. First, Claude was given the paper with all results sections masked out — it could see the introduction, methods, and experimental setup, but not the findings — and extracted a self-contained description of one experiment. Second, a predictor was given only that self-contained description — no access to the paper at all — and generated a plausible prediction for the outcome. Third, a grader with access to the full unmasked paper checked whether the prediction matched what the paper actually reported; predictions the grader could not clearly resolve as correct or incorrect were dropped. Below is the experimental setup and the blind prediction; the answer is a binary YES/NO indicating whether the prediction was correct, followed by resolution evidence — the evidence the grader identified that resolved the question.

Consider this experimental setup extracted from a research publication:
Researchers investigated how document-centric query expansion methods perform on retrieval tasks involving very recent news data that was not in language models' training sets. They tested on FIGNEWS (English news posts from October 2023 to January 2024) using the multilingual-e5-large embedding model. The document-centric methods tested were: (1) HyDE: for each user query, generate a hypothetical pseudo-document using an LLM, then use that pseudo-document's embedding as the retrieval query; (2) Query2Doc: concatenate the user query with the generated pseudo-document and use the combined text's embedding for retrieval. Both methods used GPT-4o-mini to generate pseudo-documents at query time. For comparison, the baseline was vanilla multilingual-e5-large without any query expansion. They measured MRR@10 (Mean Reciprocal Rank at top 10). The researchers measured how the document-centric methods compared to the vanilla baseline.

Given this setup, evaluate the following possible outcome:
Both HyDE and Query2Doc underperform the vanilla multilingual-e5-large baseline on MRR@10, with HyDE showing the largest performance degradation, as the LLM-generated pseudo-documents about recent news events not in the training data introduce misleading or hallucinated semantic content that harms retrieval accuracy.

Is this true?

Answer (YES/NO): NO